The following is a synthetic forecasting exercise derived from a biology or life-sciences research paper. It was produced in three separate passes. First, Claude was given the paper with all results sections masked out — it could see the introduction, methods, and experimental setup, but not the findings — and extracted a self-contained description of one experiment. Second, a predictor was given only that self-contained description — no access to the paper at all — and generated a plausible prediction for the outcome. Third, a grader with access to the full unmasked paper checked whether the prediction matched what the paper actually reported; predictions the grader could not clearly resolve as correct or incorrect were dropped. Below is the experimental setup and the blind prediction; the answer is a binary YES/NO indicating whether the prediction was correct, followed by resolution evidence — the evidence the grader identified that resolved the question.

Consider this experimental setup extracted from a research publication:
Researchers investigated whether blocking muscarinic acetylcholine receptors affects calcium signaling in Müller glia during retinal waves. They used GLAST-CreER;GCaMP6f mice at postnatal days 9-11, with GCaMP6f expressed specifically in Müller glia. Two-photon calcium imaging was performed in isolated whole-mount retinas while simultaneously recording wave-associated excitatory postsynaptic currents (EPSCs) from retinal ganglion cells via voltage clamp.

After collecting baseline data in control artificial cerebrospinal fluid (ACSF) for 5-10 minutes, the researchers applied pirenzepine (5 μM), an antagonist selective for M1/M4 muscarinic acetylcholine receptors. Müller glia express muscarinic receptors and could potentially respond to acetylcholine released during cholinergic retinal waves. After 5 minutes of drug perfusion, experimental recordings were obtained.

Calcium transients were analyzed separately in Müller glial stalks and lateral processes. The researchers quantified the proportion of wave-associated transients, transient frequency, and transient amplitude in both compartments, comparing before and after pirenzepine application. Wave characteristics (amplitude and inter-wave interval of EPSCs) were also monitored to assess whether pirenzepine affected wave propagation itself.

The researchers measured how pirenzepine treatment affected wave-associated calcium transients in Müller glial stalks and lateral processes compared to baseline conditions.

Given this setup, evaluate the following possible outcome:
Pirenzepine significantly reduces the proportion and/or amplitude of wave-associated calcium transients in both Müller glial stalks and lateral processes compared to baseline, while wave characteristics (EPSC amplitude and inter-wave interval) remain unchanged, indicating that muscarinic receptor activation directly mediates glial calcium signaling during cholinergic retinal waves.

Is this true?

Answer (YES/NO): NO